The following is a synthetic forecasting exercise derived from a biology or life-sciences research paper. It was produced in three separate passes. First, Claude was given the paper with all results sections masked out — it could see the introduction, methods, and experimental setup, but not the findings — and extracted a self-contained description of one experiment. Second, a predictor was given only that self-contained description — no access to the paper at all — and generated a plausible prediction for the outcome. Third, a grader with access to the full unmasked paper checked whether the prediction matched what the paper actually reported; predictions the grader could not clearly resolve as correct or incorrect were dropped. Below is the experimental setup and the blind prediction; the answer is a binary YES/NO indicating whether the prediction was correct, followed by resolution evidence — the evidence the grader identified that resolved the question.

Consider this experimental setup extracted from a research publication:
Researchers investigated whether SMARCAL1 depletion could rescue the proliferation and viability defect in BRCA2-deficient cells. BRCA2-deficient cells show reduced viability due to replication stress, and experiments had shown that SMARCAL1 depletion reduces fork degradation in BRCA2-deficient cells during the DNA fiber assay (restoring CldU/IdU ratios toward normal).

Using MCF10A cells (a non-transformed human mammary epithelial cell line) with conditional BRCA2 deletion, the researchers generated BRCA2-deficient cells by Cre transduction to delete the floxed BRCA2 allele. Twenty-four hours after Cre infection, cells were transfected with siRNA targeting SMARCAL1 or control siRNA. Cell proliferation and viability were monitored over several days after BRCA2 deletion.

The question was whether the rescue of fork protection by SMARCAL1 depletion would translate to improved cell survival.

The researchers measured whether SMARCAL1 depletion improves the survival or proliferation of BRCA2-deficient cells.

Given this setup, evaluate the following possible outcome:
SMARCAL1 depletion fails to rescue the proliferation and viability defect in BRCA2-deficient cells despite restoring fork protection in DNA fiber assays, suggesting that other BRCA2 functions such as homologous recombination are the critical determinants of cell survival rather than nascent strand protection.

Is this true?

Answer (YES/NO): YES